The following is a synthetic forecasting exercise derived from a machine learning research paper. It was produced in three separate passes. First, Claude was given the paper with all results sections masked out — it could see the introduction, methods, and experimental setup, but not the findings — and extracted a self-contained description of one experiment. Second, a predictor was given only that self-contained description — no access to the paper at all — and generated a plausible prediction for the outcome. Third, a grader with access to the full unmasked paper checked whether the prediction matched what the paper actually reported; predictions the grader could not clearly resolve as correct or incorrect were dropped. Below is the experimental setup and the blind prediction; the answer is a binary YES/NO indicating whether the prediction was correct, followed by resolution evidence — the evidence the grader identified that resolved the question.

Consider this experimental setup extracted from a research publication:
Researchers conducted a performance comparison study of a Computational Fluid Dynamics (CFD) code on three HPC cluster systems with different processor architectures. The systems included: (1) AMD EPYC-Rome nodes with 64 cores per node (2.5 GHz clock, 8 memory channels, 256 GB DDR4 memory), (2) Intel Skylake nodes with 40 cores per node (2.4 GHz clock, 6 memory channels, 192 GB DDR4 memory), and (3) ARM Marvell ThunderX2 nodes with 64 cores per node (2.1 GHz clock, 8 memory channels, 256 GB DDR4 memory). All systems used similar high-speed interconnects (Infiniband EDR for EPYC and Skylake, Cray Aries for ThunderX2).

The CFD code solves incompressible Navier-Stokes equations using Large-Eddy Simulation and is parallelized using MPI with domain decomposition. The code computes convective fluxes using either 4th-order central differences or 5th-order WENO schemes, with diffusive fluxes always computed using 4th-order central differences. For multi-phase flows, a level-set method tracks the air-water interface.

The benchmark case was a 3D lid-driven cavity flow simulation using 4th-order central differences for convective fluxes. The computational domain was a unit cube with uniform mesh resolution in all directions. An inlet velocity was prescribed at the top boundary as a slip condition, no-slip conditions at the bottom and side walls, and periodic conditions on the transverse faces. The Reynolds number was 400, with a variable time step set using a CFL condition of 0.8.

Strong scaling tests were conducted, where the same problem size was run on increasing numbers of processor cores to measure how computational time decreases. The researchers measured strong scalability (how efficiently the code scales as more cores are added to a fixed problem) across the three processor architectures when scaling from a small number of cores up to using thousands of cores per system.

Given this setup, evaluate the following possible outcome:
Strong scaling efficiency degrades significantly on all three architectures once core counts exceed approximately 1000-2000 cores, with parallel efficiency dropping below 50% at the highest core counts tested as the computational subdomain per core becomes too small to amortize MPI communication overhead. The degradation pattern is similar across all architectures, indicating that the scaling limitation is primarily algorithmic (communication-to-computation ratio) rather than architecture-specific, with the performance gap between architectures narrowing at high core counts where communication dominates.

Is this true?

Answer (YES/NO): NO